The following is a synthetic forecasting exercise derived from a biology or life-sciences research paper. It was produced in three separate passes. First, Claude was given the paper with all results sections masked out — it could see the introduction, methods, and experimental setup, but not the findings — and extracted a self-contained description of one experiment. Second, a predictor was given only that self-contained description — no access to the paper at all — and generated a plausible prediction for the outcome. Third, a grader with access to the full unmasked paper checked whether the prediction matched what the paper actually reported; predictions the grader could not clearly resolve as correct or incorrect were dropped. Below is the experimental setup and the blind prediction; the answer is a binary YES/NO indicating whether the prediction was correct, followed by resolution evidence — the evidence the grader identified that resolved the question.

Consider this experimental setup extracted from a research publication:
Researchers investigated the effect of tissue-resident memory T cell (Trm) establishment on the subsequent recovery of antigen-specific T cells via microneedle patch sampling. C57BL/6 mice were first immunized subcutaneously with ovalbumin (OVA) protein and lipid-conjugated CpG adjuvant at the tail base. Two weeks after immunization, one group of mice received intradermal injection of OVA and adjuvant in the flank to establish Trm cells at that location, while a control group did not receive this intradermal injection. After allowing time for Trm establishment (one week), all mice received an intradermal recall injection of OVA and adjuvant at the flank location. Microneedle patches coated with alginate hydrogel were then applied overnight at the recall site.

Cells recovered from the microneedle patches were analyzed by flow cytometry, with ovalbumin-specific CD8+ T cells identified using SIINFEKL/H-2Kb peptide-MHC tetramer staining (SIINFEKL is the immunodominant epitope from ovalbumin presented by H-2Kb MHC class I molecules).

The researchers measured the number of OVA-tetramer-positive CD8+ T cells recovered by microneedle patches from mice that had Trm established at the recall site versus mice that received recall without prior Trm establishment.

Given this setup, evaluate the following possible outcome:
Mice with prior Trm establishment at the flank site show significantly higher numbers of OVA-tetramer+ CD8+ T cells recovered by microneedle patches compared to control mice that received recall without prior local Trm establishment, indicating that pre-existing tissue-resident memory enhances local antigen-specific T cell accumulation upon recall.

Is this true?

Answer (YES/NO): YES